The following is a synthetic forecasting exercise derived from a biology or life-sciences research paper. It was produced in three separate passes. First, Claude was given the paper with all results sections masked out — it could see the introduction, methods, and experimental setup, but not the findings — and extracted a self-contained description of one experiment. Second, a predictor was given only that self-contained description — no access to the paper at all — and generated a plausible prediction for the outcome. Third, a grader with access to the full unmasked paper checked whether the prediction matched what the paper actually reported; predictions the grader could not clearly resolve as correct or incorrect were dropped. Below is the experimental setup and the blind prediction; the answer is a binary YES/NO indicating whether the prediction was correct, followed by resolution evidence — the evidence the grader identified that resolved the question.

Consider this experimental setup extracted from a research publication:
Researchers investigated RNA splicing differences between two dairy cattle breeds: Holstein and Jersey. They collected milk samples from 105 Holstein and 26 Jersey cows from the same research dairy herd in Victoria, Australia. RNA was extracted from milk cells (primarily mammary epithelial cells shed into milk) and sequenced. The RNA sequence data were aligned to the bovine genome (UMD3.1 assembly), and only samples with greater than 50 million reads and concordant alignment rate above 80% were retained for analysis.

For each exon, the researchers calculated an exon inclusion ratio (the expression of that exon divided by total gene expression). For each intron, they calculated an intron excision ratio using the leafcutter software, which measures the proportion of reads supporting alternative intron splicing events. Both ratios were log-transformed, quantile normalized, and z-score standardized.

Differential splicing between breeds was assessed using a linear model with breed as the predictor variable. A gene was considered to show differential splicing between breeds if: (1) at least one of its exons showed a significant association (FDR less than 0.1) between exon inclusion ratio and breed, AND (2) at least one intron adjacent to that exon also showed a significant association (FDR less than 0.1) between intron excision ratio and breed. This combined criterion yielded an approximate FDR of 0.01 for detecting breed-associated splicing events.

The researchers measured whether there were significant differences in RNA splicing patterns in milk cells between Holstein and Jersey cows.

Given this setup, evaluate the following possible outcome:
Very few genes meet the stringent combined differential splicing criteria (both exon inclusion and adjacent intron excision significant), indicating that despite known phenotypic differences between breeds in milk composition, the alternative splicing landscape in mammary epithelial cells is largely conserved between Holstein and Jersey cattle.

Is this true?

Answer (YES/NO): NO